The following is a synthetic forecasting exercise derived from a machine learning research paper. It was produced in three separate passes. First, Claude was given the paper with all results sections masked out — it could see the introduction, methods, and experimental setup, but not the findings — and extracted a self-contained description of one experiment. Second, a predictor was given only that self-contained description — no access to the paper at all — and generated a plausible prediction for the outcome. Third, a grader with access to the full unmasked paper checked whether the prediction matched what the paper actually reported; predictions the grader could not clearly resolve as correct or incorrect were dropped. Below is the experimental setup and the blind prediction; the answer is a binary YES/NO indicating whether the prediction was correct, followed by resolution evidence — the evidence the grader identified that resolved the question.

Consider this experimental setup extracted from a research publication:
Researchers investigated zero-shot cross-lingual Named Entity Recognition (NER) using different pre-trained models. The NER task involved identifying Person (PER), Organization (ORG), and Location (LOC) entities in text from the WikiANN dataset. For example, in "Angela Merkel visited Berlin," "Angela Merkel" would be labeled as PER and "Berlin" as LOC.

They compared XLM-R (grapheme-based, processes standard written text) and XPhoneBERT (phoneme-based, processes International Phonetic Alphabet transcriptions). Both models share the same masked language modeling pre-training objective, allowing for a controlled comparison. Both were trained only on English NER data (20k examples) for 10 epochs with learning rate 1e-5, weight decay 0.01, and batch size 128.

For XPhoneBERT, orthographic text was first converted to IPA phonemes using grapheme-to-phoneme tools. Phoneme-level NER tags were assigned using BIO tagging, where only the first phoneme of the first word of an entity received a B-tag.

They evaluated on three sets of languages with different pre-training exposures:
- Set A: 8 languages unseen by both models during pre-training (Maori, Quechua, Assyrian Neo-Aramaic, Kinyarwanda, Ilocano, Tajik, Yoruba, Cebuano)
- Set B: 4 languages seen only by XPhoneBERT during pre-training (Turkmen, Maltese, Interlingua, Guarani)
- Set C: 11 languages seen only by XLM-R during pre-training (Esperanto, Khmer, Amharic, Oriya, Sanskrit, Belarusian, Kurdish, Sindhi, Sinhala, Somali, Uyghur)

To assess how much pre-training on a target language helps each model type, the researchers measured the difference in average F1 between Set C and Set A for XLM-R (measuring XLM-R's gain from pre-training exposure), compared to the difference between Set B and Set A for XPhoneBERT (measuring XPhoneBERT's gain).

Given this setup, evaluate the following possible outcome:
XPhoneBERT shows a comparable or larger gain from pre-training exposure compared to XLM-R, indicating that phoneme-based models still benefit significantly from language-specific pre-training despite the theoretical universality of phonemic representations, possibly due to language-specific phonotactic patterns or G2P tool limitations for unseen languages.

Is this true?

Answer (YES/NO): NO